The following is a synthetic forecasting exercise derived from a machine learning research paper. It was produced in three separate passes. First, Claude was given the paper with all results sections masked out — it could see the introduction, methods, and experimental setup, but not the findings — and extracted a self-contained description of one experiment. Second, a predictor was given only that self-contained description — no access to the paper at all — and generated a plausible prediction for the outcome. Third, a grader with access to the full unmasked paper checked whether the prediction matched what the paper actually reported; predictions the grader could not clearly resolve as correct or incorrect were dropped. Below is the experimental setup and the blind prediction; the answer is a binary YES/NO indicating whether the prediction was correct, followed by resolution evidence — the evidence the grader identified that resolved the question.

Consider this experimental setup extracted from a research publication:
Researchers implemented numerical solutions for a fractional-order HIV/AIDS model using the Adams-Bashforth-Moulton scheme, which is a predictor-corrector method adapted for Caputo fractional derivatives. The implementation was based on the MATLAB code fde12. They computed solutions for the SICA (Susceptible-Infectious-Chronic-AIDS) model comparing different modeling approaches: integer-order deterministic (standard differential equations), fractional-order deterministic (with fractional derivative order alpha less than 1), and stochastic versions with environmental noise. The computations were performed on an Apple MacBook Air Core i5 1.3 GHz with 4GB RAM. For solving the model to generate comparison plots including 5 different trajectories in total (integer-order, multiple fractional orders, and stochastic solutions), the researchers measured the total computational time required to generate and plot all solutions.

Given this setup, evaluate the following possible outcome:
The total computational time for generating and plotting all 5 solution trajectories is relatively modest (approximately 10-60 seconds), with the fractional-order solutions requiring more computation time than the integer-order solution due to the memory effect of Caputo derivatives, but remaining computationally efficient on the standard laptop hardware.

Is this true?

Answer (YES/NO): NO